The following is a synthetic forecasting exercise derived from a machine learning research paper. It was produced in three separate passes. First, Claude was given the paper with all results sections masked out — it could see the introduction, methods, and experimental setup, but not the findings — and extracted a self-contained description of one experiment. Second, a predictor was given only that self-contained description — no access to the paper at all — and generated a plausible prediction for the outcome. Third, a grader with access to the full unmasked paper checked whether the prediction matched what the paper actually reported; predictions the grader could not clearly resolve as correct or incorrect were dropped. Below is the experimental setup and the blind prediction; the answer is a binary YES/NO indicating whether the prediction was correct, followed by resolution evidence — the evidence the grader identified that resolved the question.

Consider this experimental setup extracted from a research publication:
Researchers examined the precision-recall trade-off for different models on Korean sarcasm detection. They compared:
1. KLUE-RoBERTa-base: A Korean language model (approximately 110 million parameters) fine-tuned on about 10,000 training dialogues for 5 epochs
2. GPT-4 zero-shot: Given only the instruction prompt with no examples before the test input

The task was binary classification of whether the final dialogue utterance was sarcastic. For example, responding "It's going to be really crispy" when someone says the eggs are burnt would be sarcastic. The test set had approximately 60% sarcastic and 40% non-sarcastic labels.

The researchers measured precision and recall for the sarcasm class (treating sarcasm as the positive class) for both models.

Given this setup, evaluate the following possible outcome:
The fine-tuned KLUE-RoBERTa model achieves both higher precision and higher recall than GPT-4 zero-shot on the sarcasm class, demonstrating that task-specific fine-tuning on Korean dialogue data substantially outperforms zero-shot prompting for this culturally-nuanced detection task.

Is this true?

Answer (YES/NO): NO